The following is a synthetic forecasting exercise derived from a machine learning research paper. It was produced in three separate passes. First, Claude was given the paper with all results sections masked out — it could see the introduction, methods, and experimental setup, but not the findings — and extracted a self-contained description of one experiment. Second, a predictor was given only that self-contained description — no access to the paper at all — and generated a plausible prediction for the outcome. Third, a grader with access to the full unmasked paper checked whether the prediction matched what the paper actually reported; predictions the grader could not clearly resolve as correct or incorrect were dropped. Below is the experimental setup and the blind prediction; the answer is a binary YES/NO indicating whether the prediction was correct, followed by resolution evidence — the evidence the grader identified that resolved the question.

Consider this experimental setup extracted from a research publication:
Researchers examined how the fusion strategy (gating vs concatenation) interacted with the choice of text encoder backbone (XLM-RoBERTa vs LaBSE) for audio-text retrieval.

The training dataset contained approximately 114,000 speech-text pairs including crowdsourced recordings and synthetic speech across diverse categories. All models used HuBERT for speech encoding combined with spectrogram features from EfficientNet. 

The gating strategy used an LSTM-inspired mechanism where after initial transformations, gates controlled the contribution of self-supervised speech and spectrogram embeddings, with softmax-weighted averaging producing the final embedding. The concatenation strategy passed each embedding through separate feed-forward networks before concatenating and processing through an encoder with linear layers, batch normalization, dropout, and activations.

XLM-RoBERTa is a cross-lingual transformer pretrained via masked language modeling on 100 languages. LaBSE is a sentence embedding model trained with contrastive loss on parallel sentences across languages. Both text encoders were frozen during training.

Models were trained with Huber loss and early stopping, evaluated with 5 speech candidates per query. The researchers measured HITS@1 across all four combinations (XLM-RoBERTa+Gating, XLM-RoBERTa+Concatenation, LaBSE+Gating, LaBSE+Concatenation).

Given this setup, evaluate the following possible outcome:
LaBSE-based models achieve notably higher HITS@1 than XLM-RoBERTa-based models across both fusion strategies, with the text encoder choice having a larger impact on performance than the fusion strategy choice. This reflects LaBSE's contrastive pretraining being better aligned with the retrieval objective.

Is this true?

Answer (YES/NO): NO